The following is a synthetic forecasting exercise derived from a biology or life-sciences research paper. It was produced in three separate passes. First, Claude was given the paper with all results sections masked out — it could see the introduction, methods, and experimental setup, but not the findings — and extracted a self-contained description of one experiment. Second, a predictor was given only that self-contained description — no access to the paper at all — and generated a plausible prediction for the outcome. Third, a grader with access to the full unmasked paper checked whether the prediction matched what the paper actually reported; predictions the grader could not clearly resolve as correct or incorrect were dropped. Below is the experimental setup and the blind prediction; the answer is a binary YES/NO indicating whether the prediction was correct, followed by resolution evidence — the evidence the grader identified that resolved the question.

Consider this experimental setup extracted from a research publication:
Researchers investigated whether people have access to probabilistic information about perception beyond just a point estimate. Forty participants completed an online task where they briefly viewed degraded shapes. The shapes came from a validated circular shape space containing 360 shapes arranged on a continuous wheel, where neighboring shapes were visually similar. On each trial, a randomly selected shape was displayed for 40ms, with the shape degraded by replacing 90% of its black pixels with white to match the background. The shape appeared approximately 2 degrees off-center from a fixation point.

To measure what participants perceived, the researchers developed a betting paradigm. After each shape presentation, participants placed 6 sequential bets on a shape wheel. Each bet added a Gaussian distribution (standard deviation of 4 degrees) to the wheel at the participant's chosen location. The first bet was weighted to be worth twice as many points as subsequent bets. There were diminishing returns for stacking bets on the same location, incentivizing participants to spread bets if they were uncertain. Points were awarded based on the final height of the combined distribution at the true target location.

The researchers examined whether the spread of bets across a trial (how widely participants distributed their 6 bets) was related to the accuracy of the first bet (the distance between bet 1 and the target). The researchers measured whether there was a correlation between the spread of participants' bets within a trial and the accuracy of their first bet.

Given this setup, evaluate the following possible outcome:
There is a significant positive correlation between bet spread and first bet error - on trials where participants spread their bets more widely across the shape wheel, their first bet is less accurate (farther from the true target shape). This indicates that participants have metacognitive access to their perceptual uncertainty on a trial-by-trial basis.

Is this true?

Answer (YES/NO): YES